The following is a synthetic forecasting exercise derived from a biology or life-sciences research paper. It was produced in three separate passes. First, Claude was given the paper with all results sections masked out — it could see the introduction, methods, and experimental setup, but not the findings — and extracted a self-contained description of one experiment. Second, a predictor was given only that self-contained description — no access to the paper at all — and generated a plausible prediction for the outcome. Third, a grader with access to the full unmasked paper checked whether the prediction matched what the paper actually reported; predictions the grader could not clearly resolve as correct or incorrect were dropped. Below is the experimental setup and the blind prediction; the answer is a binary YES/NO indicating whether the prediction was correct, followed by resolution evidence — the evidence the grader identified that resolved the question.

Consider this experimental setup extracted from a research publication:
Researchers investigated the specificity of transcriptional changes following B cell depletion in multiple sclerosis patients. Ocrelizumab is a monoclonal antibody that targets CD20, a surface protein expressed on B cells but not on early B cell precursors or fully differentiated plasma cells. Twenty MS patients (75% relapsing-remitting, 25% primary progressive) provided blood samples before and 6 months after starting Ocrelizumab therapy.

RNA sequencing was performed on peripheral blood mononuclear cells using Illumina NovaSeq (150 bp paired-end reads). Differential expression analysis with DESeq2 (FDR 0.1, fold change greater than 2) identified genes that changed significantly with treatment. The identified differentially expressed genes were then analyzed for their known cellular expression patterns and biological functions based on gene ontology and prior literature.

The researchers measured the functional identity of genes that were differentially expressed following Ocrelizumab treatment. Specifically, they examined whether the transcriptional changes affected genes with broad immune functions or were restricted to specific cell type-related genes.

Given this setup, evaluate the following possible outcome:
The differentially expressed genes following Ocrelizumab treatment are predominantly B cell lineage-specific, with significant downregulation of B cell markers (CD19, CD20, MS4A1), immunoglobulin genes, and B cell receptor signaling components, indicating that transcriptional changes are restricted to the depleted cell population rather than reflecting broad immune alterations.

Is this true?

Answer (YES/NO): NO